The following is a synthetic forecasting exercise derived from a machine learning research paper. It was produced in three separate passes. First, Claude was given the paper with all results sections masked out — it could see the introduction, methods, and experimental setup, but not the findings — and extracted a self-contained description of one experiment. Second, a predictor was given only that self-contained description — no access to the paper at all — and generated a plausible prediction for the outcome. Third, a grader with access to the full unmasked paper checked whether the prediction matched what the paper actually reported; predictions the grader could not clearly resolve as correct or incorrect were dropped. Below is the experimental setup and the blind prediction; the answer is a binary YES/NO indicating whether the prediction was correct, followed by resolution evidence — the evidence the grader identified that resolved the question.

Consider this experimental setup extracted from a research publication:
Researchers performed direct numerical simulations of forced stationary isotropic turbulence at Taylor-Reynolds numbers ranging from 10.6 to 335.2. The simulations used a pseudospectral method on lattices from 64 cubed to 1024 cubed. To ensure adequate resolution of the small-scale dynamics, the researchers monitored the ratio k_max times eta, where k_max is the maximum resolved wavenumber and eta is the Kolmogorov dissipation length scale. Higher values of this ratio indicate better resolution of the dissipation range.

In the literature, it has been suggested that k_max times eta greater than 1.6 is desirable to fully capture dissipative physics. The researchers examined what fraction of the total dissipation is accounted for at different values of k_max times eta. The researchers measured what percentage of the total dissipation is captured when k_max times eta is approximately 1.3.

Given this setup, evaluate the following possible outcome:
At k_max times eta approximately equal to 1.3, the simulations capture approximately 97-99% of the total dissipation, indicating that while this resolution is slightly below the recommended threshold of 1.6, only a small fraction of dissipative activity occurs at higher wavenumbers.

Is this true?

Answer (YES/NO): NO